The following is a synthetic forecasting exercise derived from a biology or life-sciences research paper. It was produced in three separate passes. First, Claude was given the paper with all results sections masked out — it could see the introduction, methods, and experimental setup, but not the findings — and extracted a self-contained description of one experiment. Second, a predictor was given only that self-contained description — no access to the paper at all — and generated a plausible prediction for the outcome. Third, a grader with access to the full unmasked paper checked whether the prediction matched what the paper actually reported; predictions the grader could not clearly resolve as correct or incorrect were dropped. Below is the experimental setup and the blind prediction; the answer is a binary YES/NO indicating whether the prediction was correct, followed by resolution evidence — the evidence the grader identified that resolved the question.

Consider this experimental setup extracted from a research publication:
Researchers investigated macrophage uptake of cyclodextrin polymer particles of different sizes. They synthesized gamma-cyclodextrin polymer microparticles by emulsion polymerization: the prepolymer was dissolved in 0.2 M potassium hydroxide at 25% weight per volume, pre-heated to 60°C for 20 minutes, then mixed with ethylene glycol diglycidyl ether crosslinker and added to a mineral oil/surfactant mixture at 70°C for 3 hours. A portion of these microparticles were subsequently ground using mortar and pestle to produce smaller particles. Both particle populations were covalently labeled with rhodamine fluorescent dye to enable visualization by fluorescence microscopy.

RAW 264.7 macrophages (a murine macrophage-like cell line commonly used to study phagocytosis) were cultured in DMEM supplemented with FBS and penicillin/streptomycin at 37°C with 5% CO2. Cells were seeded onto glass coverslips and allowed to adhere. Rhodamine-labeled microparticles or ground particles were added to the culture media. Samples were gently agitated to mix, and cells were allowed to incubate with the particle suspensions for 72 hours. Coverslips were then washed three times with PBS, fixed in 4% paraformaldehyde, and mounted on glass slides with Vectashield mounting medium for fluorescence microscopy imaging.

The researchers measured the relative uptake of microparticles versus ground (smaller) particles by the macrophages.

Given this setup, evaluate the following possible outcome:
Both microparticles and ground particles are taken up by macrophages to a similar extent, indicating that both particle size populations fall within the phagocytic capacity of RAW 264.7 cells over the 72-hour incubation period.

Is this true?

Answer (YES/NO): NO